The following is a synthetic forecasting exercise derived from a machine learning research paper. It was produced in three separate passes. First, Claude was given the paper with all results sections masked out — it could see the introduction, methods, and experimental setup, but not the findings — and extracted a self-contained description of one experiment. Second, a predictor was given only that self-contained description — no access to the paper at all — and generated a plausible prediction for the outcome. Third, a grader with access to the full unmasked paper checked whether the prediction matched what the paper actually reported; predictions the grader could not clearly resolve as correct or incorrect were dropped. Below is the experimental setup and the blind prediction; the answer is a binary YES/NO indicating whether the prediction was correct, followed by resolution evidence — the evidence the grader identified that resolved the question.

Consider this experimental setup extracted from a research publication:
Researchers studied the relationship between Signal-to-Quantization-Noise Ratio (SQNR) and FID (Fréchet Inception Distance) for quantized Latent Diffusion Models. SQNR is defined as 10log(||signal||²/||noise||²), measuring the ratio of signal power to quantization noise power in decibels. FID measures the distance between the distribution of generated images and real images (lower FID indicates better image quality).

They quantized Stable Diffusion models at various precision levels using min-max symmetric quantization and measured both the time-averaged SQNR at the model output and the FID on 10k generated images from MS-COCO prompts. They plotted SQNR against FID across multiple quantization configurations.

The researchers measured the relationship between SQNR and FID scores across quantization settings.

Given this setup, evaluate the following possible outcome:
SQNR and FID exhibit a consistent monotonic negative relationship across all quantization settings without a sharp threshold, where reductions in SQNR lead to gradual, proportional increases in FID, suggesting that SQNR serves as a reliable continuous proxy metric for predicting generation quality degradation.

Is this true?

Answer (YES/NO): NO